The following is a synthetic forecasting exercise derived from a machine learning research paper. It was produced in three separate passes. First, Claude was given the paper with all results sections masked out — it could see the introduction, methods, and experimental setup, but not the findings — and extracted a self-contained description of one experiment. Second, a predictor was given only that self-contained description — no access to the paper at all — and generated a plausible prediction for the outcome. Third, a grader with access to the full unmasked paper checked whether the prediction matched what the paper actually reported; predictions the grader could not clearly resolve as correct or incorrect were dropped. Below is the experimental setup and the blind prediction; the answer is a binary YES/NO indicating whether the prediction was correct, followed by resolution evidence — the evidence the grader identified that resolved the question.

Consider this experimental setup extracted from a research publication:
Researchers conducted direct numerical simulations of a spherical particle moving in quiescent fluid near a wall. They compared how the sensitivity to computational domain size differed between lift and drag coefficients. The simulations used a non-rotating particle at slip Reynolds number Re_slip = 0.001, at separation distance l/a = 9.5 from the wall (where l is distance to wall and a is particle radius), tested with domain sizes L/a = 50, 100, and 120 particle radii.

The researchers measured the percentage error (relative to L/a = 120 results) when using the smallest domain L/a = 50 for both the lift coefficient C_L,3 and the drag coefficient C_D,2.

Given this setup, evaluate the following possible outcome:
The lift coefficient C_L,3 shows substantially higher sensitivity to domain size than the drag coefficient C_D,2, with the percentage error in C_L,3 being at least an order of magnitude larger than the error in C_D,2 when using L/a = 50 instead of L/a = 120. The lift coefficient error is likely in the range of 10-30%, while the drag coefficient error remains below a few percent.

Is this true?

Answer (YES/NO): NO